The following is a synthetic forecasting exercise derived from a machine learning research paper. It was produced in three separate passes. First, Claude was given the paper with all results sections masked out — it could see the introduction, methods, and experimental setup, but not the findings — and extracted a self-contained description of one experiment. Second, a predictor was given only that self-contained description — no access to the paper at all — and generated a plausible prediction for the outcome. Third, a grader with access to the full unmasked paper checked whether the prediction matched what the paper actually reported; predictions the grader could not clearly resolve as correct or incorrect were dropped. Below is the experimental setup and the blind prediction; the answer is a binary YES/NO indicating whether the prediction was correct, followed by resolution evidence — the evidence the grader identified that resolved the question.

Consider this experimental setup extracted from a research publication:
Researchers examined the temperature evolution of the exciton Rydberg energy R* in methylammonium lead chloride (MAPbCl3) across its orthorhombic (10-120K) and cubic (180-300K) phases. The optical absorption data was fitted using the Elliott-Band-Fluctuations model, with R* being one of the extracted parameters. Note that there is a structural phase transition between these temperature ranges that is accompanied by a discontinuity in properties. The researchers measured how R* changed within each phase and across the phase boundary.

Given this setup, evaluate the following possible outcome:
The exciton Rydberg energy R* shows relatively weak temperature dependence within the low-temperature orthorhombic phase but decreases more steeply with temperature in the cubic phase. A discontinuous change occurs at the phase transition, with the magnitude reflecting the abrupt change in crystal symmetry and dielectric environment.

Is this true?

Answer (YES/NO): NO